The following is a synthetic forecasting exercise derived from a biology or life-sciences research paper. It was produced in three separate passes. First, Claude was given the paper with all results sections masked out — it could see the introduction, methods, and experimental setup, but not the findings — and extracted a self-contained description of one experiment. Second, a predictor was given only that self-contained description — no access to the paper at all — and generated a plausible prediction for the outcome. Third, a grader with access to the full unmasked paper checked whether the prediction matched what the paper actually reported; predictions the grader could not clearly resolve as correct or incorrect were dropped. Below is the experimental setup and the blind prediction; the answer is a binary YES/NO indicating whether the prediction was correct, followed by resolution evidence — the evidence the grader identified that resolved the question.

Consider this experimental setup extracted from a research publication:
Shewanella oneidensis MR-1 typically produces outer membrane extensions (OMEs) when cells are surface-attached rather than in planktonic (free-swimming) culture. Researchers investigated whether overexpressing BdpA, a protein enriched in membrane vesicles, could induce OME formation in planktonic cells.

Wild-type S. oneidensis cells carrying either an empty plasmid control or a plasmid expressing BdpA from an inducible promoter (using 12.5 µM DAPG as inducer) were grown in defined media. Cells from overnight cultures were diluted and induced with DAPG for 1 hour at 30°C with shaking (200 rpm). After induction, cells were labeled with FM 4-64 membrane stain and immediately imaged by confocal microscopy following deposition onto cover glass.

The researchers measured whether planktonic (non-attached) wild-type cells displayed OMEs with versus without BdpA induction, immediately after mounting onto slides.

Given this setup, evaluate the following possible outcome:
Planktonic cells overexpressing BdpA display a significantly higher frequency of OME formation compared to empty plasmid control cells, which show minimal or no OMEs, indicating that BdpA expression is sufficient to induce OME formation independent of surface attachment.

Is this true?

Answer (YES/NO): YES